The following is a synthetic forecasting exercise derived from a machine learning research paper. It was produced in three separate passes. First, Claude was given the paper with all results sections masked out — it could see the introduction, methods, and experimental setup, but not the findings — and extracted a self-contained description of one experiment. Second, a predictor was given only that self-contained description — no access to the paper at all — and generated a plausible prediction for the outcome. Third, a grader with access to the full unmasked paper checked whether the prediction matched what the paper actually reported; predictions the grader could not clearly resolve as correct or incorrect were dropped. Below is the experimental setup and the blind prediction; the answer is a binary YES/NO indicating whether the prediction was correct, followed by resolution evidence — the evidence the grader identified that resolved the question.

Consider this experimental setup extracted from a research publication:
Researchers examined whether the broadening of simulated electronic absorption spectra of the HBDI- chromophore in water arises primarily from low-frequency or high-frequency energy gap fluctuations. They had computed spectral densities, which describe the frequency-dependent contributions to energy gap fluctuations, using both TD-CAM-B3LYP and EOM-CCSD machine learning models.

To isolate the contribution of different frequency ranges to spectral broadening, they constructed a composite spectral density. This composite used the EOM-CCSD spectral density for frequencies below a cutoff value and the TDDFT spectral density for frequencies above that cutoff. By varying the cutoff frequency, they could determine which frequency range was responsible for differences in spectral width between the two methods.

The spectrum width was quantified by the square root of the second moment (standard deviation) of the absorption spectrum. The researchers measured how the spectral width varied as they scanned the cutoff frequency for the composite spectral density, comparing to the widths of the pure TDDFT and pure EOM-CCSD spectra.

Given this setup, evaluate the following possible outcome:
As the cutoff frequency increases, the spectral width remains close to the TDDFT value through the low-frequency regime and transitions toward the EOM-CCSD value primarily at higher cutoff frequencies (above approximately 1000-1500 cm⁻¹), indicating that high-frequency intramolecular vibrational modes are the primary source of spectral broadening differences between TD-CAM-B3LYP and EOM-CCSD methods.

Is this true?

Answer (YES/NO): NO